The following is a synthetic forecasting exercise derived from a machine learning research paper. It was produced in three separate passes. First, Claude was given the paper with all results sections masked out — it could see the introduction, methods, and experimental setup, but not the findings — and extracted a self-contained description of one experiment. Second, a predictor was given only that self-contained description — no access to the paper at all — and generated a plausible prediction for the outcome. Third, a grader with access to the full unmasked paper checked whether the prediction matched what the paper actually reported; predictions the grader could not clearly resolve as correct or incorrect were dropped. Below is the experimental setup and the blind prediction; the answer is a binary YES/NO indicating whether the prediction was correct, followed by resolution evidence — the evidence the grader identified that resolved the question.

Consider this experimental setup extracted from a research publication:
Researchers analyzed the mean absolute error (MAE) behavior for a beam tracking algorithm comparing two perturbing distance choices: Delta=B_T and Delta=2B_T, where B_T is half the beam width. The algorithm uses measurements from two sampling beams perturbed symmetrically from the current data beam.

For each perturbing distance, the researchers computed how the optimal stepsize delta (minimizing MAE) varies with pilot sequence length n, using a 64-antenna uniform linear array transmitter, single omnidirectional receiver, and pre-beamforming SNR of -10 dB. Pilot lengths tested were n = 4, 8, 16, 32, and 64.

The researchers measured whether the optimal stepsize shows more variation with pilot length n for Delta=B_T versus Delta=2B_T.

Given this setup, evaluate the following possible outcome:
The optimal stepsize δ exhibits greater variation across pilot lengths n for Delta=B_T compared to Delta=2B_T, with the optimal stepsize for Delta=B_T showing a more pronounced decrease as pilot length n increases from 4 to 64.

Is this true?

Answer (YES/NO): NO